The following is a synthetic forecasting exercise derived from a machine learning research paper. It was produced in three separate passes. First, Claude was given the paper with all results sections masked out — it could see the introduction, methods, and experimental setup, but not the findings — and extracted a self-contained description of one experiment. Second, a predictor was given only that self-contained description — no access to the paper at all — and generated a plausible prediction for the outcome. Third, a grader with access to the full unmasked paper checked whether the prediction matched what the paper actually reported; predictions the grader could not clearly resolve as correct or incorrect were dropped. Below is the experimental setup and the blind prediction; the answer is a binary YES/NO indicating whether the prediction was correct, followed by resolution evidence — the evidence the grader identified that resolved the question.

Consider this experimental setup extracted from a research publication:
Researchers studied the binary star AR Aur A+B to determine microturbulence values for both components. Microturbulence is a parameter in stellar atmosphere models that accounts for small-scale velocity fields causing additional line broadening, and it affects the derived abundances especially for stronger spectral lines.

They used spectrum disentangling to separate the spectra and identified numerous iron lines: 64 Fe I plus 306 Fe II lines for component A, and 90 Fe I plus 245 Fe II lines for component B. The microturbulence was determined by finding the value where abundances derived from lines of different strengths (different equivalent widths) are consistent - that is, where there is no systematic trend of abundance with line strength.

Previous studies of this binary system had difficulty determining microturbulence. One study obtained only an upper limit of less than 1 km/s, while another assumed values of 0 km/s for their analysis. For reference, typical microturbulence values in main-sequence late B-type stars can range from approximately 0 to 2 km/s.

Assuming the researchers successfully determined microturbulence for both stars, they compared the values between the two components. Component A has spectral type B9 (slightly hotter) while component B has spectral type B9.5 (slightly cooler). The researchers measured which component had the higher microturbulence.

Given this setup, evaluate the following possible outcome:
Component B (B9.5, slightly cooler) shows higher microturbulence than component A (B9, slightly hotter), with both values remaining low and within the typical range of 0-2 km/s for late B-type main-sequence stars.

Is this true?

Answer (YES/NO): NO